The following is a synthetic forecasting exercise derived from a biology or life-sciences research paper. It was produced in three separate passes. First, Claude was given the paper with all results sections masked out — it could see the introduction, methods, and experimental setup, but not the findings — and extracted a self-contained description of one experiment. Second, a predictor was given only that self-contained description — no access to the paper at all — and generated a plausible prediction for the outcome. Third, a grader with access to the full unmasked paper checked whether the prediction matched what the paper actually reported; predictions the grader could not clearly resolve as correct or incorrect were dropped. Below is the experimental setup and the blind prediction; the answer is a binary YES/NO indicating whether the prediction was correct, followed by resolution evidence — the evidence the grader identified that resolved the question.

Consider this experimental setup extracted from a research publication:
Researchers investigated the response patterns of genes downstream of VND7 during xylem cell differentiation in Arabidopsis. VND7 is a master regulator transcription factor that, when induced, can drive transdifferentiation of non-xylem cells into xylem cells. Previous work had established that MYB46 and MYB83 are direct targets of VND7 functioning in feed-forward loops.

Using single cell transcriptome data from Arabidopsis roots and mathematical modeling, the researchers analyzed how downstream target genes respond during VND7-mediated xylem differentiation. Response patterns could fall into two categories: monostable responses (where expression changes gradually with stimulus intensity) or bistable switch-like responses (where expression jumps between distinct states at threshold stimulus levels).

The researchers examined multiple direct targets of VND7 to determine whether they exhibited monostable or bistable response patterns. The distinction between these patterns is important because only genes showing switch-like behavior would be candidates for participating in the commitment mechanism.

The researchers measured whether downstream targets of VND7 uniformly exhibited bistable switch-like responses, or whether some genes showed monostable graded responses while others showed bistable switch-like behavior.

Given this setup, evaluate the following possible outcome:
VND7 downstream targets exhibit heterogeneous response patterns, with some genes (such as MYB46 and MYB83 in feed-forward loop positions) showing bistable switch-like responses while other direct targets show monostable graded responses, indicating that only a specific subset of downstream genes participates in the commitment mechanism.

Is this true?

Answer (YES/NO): NO